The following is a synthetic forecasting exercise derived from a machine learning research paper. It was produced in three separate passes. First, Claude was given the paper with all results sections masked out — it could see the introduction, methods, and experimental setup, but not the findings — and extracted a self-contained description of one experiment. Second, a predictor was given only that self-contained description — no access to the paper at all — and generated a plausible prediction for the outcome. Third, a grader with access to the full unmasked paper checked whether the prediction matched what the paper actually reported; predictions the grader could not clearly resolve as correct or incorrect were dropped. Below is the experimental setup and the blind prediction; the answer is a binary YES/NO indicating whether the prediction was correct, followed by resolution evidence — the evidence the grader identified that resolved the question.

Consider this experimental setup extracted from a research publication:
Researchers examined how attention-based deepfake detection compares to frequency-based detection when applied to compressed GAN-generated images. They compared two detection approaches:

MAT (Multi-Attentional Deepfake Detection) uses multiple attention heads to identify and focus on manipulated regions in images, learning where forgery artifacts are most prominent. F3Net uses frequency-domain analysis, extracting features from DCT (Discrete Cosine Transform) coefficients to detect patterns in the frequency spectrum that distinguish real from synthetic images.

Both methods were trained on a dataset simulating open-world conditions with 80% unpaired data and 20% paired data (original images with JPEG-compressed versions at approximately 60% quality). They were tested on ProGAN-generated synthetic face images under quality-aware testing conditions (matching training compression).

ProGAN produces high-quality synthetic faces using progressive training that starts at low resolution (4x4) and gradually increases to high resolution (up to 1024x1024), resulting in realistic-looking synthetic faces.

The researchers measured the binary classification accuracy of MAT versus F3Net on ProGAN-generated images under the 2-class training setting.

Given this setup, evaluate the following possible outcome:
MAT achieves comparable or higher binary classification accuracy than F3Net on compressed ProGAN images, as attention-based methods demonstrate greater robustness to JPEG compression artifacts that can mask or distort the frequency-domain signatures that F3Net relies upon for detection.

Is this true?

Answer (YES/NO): YES